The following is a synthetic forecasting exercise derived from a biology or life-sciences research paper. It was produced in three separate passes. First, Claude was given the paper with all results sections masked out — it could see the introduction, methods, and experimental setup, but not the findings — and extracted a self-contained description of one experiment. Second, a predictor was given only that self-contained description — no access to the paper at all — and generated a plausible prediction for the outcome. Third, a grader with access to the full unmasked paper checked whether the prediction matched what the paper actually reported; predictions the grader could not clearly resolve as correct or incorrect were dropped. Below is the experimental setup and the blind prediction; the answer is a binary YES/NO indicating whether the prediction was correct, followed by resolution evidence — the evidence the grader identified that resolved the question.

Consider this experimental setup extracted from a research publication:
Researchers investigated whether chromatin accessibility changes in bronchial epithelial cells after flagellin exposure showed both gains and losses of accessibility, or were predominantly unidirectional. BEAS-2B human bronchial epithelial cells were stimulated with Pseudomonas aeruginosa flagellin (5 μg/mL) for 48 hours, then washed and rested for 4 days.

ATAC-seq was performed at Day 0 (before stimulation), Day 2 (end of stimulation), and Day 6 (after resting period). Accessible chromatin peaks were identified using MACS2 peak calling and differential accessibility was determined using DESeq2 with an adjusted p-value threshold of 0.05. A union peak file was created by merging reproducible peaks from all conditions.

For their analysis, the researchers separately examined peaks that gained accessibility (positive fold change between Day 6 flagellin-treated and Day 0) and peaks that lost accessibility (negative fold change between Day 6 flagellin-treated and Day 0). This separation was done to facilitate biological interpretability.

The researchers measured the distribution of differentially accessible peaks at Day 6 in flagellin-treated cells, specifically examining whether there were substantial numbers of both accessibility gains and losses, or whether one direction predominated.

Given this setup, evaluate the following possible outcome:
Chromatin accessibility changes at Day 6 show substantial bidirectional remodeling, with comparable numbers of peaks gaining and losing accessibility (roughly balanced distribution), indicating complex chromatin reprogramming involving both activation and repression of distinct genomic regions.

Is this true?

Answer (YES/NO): YES